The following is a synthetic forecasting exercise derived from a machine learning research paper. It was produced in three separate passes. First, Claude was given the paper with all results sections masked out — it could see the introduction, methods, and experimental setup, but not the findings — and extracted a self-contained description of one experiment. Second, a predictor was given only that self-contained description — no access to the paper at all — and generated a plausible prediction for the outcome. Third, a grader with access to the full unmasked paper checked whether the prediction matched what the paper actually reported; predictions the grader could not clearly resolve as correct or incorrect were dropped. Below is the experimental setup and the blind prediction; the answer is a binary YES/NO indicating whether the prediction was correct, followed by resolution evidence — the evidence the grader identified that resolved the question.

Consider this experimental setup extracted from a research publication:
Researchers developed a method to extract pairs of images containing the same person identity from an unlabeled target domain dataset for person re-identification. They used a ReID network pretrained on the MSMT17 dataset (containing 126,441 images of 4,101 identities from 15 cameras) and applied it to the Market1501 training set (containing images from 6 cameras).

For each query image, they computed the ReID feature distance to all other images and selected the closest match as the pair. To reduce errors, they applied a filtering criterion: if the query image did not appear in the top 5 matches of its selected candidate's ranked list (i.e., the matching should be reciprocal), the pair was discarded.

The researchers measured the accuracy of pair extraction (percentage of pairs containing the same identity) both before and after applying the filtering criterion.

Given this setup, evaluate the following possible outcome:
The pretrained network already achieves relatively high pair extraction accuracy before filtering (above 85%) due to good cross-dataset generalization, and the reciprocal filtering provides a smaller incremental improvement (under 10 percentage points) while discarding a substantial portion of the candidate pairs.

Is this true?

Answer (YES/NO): YES